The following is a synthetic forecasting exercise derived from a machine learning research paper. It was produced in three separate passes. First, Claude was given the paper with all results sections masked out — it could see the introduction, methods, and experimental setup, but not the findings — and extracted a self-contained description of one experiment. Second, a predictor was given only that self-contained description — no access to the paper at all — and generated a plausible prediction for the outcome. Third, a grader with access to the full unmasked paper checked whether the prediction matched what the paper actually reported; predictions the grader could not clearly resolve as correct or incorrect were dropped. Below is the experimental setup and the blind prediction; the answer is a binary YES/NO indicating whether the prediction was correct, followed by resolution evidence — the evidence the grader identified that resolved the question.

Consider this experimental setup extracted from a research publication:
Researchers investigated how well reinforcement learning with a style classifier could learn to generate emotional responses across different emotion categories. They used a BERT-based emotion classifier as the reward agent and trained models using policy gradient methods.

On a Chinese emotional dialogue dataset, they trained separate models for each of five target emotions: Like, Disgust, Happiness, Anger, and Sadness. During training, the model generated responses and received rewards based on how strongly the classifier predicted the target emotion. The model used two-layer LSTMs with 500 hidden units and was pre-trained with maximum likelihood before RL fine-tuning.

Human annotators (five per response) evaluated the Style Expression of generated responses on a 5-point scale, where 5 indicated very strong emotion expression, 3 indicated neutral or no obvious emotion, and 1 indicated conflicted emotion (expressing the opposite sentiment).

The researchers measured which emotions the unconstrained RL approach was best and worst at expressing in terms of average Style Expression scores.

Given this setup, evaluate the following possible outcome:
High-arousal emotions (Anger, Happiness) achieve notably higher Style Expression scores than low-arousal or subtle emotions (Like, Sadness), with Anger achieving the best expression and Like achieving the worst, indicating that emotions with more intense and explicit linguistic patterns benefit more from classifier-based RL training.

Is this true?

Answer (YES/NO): NO